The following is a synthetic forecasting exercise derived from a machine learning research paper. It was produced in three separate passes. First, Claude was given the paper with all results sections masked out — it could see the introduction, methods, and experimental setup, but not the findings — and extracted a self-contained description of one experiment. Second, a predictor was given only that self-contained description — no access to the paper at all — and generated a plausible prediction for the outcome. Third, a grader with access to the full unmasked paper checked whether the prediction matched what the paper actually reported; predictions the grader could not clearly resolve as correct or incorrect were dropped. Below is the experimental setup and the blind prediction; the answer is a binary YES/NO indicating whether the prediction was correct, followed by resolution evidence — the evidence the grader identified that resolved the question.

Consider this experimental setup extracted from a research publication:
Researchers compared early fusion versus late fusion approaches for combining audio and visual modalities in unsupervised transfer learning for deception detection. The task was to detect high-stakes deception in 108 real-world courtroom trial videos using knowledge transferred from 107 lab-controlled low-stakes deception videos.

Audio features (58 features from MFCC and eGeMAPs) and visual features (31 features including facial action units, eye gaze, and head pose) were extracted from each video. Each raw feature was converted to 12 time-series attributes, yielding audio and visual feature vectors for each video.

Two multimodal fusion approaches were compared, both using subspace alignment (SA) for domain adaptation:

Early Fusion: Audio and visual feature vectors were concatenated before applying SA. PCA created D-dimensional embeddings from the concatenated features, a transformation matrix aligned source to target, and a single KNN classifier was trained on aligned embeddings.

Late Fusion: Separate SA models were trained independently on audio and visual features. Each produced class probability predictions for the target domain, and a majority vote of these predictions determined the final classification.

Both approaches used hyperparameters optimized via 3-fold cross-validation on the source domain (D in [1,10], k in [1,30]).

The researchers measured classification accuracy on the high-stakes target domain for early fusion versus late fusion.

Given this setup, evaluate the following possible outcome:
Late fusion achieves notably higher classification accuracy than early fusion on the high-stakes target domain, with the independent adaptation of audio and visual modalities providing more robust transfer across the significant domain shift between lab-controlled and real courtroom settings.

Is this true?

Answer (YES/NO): NO